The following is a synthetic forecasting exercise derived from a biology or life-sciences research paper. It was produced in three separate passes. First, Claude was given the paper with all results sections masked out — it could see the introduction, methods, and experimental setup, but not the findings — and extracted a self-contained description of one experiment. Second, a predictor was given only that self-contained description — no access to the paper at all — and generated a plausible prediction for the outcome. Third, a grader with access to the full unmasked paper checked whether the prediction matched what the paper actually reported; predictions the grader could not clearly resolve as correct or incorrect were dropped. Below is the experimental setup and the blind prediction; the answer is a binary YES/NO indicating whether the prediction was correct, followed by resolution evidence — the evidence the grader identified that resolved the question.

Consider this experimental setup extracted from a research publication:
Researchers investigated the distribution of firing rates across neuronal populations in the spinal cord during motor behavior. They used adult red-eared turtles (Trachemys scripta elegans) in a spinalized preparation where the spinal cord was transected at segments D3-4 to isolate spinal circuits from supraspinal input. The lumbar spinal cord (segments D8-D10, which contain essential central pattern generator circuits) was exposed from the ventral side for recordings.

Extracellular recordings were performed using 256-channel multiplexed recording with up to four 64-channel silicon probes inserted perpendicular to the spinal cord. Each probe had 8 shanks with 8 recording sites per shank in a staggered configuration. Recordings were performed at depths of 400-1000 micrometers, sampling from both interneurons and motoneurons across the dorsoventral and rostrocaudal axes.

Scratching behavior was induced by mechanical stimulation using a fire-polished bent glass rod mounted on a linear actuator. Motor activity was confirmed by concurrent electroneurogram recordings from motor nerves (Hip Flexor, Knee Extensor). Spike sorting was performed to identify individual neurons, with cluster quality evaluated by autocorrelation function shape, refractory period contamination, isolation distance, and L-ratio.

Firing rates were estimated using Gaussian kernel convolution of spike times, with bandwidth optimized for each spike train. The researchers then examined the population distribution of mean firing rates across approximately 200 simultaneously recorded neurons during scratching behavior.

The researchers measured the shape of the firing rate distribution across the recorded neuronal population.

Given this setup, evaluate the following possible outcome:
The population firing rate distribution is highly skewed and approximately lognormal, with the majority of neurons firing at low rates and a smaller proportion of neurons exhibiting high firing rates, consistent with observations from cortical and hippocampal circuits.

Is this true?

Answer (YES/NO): YES